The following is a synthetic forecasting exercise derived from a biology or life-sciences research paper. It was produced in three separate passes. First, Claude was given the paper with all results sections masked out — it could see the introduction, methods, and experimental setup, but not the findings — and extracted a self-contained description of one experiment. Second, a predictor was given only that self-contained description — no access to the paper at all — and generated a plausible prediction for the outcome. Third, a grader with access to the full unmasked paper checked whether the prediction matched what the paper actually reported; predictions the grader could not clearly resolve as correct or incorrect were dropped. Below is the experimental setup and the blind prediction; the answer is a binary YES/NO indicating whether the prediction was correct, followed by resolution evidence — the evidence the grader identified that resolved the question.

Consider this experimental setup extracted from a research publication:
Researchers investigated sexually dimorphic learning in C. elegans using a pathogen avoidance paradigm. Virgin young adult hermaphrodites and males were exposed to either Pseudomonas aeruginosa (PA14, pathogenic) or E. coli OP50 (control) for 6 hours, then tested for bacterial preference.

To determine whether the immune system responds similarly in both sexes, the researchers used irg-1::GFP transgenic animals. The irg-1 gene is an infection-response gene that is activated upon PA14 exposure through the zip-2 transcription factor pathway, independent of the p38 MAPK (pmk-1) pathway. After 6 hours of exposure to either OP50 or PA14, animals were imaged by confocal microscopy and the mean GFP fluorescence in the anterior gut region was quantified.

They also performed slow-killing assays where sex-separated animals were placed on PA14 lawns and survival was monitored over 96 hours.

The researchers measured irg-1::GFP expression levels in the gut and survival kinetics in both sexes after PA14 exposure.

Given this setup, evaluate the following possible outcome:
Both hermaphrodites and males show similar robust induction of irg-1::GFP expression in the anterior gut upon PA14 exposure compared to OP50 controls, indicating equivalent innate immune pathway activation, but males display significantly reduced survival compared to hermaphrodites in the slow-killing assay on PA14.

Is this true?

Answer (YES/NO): NO